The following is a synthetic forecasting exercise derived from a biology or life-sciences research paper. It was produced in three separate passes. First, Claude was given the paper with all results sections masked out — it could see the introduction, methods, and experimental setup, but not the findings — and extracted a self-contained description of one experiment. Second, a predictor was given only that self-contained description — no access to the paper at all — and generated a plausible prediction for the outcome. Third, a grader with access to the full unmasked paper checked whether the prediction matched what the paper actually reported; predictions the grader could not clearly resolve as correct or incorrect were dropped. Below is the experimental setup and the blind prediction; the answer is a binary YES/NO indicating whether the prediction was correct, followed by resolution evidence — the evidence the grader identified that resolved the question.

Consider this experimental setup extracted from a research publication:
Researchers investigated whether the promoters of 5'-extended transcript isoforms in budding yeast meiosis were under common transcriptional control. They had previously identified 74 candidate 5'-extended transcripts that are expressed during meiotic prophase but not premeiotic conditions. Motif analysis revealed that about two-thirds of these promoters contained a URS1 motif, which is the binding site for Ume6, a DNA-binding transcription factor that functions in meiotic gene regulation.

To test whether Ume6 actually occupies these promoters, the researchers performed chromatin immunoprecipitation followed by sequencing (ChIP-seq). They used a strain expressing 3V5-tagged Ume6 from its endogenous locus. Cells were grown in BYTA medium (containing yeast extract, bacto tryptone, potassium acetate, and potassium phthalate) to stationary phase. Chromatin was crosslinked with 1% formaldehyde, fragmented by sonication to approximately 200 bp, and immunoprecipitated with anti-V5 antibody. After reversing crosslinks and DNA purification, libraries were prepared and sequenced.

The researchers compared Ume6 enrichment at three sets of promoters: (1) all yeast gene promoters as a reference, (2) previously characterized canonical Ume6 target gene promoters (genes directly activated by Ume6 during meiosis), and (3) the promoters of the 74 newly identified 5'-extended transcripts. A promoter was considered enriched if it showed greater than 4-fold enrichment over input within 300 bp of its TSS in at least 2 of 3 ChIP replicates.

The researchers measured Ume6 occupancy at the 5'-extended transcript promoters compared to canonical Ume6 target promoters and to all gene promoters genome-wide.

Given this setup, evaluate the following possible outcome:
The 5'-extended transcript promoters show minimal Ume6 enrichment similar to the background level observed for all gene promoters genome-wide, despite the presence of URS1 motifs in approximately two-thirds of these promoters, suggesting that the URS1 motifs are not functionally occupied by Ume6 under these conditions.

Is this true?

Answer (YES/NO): NO